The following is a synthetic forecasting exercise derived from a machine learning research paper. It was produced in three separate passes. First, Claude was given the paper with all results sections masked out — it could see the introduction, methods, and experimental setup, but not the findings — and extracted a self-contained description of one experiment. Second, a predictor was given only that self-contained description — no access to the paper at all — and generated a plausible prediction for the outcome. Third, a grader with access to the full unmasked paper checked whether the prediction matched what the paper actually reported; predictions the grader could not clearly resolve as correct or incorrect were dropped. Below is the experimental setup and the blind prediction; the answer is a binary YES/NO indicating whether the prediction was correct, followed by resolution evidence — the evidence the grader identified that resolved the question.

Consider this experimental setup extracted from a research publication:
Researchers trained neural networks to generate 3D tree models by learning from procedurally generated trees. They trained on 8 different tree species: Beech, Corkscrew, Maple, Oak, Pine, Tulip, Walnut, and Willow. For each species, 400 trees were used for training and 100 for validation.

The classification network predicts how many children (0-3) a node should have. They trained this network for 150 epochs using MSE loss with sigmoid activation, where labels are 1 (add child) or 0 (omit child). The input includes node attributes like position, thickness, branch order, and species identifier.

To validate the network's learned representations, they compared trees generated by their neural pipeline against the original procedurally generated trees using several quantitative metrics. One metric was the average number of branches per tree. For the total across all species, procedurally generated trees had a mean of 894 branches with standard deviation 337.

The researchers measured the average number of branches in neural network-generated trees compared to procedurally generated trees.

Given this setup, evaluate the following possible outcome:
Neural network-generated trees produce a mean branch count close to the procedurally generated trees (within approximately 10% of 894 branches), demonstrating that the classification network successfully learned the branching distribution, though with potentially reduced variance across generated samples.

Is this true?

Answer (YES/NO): NO